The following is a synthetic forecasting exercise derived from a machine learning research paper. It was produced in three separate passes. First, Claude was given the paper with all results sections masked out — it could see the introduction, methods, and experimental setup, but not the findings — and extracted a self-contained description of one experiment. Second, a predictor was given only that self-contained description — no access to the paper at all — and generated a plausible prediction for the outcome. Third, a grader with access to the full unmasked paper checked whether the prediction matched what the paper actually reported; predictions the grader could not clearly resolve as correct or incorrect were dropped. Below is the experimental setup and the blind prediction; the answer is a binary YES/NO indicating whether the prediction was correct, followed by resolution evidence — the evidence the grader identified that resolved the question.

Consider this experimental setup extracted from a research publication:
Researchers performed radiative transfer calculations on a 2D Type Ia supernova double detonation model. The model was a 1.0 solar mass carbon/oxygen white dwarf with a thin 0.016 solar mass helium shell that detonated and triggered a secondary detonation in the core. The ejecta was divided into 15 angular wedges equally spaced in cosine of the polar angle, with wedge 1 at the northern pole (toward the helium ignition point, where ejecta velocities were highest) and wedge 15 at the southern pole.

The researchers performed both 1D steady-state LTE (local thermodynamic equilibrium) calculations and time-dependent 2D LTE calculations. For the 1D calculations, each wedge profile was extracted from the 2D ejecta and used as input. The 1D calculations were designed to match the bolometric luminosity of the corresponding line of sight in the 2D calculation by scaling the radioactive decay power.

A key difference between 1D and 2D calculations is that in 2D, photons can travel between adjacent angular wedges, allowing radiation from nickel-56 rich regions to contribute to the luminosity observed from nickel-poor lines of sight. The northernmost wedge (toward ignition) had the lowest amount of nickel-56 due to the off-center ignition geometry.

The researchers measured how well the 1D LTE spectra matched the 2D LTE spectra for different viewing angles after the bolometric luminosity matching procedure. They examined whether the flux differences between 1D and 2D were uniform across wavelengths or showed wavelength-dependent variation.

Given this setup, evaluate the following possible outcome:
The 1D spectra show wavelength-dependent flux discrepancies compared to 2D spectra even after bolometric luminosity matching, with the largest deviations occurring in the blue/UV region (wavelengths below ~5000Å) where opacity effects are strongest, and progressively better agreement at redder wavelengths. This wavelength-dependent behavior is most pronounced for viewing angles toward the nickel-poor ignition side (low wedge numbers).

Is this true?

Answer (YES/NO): NO